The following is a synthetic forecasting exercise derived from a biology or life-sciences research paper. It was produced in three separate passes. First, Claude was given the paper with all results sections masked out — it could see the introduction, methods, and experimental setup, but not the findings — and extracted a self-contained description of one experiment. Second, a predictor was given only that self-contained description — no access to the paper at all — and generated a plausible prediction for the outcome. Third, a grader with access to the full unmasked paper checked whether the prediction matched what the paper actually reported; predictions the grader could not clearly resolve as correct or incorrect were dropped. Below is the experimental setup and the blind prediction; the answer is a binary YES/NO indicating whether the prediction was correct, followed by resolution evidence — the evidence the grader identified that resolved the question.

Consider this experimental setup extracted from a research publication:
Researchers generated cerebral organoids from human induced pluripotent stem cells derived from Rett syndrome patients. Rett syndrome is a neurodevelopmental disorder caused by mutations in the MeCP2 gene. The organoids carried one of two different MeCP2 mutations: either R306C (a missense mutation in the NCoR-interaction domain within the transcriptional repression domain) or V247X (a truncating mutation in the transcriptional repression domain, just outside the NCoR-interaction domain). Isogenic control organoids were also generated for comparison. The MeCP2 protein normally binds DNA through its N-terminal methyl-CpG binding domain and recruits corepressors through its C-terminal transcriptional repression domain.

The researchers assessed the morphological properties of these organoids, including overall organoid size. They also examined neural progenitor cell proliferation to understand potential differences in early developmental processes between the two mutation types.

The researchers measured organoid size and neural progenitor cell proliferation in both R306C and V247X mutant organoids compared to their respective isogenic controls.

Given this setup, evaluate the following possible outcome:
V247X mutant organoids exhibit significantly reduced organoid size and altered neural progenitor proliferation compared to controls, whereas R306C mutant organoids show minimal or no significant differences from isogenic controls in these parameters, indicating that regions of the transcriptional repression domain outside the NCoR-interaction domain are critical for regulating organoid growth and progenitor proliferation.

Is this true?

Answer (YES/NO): NO